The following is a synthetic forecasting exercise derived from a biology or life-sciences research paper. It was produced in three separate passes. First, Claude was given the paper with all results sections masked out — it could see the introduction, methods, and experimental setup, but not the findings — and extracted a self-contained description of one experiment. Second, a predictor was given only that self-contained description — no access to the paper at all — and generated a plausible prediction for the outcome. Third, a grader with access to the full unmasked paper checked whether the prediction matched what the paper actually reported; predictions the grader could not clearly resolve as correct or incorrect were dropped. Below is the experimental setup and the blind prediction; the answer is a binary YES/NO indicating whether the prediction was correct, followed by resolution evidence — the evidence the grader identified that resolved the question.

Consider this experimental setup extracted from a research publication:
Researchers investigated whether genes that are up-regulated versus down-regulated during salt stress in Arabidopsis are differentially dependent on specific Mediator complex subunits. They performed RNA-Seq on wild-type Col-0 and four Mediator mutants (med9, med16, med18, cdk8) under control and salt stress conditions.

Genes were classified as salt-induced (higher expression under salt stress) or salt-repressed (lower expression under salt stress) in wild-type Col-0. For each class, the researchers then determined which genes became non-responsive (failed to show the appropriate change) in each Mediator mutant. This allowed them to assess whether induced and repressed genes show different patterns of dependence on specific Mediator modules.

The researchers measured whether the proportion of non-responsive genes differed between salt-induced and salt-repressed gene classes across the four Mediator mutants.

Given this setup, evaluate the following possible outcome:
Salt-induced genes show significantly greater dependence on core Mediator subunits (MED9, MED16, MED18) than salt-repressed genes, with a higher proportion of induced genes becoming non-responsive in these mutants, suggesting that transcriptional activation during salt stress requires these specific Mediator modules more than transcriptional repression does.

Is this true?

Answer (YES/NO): YES